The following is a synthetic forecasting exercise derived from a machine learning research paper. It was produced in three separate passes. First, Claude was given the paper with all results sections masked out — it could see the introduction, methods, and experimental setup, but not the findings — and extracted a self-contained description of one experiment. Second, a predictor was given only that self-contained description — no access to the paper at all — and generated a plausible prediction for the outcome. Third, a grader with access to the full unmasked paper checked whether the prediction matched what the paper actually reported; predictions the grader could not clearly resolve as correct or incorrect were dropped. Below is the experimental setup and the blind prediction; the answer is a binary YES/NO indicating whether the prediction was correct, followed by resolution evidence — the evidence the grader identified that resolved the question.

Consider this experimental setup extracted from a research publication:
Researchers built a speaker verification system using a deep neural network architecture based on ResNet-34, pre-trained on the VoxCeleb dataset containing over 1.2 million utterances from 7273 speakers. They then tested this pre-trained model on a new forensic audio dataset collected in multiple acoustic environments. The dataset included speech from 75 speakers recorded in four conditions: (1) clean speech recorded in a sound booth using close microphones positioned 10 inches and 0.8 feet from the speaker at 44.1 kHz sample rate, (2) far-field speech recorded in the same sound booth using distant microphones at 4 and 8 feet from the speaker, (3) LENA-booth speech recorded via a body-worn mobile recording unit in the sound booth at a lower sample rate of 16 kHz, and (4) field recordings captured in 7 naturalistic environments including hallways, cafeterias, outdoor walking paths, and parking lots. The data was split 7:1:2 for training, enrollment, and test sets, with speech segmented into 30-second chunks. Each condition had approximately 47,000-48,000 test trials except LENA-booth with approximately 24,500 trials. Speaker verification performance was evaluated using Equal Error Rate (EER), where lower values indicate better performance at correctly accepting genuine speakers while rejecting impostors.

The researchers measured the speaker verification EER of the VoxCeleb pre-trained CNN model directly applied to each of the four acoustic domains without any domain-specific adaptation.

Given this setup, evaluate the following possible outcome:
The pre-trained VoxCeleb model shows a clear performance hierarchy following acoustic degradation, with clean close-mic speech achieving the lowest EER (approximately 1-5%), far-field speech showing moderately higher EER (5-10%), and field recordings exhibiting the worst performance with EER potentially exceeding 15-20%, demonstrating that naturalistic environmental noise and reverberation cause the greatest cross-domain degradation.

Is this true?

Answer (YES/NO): NO